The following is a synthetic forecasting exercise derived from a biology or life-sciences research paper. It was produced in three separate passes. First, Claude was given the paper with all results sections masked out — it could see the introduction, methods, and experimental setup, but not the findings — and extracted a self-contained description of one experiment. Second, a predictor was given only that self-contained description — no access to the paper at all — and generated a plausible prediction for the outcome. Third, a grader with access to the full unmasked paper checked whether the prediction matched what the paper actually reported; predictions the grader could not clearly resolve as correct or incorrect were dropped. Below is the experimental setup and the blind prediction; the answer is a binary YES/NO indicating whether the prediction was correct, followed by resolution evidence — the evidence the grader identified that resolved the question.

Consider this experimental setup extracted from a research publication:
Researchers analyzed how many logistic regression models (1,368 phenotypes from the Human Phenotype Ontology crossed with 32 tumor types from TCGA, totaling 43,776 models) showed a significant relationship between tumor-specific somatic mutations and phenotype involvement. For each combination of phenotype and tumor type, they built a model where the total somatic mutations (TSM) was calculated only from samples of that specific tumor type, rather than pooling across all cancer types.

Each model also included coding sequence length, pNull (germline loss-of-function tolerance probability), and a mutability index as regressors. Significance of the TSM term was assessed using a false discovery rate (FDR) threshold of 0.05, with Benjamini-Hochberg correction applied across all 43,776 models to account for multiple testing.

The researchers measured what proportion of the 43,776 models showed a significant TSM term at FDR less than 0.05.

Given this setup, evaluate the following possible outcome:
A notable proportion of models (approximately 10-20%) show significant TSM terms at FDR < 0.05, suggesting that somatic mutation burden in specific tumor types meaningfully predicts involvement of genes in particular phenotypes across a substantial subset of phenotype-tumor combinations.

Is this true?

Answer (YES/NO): NO